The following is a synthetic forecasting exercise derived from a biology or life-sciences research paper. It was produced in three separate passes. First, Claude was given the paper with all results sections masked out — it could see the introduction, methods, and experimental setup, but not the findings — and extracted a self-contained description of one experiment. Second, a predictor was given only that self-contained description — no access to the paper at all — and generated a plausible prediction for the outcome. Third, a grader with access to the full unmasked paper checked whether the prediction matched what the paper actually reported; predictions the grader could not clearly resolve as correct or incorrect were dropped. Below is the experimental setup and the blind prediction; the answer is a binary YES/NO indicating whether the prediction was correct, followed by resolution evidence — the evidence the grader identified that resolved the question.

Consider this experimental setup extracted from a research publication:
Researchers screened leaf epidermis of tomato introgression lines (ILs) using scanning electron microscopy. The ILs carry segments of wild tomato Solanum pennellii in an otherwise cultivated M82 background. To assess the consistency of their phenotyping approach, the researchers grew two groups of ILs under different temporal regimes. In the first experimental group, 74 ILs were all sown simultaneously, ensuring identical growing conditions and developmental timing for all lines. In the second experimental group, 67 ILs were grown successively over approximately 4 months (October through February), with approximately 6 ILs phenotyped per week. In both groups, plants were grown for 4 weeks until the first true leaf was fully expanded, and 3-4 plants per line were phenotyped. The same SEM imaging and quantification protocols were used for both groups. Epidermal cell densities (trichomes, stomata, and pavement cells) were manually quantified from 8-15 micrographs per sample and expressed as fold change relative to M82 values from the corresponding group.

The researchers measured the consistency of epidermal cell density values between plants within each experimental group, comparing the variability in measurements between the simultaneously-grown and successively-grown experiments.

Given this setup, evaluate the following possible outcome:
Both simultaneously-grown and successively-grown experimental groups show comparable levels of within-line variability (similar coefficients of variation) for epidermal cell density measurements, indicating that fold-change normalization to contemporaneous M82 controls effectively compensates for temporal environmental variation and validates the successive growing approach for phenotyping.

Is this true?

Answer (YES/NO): NO